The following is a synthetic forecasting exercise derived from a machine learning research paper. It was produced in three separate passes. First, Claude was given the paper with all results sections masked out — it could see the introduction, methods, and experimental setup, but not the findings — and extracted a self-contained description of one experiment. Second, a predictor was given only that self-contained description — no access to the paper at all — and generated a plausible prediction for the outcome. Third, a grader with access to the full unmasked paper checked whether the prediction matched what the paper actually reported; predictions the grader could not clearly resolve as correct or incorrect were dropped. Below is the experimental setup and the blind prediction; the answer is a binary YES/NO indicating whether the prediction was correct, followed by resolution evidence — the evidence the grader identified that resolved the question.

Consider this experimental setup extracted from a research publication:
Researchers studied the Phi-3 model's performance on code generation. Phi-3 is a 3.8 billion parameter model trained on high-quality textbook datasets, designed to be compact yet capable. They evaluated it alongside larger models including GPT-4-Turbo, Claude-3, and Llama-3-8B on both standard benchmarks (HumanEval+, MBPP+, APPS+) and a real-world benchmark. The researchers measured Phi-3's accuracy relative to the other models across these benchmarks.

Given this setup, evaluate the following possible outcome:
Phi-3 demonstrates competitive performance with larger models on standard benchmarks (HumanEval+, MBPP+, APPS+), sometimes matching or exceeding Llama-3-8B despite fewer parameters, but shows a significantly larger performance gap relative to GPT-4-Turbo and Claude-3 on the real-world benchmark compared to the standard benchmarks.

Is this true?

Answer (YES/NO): NO